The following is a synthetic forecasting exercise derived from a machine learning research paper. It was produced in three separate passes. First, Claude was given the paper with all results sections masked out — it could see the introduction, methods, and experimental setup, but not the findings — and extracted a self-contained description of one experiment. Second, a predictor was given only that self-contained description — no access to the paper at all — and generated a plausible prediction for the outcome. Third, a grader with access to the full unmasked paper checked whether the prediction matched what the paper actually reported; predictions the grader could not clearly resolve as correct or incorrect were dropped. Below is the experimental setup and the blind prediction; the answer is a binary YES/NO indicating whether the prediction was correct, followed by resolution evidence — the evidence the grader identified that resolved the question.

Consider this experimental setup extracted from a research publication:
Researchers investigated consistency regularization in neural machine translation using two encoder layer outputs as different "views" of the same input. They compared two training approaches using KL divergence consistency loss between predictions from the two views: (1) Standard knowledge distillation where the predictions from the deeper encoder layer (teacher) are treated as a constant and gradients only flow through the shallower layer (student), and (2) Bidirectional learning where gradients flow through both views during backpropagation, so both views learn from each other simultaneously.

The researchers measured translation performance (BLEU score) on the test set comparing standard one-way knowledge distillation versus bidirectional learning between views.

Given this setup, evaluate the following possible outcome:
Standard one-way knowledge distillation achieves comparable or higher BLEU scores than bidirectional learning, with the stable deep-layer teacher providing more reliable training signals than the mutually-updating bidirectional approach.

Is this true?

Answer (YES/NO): NO